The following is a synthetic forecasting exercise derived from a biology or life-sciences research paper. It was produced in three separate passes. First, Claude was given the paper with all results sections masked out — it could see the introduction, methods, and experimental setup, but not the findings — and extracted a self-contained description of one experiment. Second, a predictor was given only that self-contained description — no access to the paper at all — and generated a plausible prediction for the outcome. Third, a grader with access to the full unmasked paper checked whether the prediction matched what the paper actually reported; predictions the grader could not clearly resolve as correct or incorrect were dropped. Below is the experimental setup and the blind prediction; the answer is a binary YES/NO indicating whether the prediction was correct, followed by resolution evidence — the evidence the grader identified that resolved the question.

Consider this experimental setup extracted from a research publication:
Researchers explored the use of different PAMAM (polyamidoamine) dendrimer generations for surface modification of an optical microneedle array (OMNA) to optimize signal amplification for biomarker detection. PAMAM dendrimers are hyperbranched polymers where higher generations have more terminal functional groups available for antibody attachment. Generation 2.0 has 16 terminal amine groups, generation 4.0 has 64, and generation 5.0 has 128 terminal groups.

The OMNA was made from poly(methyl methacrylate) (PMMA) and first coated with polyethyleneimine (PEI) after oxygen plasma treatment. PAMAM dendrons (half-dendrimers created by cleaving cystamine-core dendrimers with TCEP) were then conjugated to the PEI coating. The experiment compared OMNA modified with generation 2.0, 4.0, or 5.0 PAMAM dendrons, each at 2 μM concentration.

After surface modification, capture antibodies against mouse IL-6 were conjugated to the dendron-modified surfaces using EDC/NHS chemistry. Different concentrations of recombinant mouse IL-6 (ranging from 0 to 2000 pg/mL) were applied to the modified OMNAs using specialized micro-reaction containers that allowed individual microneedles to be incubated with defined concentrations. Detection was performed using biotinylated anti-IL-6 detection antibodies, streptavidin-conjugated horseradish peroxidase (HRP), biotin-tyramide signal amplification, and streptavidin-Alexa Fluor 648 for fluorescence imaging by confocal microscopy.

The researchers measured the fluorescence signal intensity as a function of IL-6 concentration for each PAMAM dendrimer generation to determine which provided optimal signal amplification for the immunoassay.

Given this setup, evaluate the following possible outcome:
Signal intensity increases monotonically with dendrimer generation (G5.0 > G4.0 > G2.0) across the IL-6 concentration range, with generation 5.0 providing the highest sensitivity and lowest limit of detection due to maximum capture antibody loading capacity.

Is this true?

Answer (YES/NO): NO